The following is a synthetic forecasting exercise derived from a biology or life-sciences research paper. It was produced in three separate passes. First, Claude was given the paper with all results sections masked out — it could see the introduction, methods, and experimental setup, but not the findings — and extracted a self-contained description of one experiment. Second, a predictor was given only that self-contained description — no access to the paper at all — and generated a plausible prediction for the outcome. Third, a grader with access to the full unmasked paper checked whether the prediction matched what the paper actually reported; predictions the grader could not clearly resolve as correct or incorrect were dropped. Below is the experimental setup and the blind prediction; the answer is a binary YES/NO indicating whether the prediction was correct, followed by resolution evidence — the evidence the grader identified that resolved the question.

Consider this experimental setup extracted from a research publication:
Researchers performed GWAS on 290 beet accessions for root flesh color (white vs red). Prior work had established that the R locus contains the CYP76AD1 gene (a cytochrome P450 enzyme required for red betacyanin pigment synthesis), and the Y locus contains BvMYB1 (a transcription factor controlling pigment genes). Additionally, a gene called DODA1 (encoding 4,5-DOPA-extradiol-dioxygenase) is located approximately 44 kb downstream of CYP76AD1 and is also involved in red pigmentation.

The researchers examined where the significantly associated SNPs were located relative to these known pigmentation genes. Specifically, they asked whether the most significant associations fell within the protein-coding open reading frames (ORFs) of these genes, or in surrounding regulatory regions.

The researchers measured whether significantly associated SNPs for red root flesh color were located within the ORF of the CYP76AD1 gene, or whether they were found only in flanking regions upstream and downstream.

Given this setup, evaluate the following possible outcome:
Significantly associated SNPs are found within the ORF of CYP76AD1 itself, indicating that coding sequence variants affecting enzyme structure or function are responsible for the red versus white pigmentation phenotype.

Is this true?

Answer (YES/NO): NO